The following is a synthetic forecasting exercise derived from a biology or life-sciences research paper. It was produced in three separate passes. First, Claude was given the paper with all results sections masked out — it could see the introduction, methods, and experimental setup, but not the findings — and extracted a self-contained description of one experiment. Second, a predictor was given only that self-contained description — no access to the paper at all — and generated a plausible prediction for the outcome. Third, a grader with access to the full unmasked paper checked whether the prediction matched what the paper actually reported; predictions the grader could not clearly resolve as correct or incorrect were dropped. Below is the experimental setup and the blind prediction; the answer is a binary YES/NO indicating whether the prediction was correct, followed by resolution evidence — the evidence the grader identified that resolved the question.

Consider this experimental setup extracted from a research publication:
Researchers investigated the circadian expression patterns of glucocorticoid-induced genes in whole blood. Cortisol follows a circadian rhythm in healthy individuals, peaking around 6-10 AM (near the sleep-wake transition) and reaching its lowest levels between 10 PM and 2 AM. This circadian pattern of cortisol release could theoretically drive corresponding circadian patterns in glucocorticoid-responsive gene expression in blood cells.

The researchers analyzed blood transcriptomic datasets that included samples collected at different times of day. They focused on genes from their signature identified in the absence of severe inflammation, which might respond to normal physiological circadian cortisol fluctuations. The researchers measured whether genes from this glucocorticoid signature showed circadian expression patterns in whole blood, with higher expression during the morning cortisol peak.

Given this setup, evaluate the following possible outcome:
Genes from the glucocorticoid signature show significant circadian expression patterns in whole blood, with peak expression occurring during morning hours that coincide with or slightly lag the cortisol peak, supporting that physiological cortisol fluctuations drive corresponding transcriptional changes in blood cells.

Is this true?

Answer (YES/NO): YES